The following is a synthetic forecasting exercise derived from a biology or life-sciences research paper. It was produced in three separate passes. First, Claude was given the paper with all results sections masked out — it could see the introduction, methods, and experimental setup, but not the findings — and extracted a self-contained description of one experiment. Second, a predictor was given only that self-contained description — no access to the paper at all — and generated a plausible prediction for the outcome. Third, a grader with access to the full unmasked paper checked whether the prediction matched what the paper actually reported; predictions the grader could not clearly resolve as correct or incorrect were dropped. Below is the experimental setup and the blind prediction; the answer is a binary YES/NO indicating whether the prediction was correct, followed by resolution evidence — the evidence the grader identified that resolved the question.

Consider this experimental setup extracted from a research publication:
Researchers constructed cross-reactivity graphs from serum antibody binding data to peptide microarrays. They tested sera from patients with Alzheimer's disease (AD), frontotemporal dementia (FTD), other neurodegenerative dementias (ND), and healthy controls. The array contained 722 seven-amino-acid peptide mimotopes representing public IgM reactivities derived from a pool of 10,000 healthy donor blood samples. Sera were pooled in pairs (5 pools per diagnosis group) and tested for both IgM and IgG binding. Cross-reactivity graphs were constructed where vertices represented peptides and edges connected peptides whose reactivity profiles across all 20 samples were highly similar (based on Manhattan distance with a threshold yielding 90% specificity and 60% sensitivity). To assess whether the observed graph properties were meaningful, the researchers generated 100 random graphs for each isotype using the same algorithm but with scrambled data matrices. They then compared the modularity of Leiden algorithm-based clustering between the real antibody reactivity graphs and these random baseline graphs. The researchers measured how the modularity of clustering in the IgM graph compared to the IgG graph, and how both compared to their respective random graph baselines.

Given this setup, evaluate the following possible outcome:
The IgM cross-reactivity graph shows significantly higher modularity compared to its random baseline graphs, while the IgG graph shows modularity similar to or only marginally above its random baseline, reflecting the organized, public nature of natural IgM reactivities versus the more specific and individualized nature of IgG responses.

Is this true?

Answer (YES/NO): NO